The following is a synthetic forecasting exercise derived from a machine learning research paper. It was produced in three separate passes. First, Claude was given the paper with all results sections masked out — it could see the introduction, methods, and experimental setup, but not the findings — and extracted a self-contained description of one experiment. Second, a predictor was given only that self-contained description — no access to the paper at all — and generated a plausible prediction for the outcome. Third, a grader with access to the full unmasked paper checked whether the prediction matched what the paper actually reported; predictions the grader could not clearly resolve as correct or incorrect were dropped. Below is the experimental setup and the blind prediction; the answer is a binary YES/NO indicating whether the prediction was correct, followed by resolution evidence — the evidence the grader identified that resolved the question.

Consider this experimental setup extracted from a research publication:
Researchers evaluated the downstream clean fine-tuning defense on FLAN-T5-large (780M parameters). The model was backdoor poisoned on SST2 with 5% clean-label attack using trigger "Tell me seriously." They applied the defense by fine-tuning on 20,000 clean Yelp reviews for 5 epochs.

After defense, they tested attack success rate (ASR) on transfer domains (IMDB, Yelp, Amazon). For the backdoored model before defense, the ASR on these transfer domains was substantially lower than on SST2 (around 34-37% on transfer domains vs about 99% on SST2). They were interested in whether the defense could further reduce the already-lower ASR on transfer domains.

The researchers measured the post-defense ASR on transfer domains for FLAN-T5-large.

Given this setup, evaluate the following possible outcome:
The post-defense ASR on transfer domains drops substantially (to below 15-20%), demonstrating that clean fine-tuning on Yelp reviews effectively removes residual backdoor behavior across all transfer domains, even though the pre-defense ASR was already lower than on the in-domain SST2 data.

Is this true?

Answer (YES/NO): YES